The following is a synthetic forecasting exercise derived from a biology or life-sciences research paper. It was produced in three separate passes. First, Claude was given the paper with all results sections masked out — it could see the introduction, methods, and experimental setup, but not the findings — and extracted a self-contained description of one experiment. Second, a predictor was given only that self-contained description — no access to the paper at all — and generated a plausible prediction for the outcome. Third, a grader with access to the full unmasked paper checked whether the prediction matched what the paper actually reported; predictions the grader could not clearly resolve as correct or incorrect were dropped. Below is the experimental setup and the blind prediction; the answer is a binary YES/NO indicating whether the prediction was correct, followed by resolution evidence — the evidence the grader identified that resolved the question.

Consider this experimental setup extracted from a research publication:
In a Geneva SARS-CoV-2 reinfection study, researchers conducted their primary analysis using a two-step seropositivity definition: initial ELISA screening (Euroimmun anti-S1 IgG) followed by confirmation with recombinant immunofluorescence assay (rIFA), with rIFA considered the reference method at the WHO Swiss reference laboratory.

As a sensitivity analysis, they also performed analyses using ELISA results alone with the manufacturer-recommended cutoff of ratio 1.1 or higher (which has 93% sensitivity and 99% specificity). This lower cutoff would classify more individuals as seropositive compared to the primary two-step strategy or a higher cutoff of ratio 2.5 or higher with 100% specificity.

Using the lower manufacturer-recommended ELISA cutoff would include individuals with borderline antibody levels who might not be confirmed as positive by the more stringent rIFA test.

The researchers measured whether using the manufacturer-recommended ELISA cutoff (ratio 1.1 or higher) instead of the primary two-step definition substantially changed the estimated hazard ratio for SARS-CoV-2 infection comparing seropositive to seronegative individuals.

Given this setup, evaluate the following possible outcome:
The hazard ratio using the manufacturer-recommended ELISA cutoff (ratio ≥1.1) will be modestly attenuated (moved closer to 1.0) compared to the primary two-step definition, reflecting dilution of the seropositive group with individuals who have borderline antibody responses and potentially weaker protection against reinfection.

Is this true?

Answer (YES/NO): NO